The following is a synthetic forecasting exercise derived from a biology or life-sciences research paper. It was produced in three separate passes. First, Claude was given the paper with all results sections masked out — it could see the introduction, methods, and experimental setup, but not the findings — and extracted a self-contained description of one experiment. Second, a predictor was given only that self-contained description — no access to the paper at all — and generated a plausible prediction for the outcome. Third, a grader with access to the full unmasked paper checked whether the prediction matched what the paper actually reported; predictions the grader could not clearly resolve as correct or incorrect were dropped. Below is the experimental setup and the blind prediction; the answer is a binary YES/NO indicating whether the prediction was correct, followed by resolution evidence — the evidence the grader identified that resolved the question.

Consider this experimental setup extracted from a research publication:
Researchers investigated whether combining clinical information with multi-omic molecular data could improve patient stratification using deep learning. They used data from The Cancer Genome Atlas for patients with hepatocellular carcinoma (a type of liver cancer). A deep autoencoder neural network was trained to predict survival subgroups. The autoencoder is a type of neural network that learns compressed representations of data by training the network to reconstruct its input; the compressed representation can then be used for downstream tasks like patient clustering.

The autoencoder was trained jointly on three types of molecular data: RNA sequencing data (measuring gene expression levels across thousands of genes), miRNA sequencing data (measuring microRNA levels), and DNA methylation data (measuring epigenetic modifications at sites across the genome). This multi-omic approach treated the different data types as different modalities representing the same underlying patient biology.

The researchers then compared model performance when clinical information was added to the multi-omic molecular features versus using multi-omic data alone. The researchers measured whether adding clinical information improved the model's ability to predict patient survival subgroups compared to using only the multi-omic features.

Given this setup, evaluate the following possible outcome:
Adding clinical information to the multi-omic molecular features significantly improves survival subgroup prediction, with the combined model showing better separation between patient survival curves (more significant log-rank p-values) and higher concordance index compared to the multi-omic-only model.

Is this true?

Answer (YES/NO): NO